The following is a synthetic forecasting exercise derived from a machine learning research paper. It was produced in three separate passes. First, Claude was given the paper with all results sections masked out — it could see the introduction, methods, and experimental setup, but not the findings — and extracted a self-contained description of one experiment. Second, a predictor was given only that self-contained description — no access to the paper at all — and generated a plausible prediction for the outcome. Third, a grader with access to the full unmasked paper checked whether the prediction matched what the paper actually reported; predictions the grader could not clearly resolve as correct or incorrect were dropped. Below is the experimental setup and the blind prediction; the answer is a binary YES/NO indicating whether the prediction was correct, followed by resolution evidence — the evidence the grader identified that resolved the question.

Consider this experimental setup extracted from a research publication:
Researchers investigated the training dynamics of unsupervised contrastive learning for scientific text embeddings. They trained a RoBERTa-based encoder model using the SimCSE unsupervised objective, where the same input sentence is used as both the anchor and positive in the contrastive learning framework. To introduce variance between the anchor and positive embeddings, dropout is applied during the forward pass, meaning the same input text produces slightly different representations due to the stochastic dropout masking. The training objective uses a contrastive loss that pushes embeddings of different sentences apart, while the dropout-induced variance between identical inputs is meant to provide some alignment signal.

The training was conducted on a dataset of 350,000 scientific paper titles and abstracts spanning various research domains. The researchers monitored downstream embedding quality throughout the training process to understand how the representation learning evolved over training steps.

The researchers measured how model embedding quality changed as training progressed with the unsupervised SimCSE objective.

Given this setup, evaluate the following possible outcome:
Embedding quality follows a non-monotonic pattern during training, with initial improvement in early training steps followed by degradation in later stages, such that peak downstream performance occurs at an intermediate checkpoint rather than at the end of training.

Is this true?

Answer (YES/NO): NO